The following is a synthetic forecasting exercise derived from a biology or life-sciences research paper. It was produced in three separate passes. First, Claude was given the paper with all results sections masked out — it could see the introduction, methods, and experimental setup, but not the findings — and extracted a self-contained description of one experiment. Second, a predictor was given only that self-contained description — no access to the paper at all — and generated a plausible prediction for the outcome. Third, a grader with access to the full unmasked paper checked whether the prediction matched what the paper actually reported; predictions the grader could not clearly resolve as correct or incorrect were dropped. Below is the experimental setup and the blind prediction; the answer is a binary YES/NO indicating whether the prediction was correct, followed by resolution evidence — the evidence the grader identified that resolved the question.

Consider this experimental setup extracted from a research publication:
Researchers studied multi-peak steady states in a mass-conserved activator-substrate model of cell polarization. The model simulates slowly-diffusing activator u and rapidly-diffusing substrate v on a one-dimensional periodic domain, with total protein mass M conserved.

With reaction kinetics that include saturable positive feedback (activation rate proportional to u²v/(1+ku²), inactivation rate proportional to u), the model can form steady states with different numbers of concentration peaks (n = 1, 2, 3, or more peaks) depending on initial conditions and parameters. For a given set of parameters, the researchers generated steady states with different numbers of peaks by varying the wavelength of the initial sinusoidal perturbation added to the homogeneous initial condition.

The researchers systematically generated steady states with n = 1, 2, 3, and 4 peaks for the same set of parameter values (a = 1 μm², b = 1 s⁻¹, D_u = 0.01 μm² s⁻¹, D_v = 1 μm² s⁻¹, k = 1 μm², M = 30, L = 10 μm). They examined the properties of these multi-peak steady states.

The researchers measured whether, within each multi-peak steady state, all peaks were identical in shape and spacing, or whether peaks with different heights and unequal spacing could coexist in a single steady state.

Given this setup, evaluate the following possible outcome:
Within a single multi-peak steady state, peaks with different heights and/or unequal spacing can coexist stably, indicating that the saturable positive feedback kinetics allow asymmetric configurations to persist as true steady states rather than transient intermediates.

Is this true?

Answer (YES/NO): NO